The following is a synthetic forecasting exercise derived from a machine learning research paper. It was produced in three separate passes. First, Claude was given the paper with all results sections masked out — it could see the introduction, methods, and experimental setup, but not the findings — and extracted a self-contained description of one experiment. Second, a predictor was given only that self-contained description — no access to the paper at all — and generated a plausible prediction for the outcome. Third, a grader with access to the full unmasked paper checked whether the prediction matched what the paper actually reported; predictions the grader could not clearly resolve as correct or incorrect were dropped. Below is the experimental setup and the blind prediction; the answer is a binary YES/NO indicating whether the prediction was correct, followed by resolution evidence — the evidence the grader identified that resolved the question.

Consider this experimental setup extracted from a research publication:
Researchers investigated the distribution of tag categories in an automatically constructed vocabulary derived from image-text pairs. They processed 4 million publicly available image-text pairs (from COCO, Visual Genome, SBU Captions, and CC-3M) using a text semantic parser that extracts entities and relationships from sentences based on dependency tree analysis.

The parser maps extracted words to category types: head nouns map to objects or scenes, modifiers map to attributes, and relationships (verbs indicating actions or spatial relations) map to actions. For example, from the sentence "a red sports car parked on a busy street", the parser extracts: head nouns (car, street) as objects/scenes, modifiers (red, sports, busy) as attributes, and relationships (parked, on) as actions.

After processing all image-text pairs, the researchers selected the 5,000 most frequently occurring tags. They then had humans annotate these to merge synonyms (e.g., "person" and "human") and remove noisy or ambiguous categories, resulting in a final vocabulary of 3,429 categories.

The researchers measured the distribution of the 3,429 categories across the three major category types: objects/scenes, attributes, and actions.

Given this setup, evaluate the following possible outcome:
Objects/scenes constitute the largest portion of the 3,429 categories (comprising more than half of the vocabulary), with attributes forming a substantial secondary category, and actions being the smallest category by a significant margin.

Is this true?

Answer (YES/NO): NO